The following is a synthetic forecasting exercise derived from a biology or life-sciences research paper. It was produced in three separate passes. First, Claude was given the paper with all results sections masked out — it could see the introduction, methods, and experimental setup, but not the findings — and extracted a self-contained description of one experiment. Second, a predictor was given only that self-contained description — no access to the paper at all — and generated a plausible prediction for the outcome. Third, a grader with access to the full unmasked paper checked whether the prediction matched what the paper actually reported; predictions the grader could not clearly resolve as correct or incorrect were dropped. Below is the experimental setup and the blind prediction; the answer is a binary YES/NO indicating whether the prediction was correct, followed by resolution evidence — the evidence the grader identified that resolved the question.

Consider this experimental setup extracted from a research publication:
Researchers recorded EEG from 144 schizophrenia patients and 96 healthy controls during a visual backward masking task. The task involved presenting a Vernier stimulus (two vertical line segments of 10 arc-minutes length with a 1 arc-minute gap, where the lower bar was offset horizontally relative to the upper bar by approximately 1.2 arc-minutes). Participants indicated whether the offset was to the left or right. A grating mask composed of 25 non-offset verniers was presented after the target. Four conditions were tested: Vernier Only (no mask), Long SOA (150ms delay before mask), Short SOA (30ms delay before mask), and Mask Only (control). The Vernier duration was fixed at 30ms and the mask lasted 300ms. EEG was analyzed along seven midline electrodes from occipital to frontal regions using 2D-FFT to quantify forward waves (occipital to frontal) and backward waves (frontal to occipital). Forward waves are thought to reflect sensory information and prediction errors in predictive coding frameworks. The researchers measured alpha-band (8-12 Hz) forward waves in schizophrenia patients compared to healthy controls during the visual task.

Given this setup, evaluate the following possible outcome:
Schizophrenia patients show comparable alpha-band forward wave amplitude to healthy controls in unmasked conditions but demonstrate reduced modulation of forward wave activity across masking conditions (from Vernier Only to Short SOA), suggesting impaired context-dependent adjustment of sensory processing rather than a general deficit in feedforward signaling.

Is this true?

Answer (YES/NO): NO